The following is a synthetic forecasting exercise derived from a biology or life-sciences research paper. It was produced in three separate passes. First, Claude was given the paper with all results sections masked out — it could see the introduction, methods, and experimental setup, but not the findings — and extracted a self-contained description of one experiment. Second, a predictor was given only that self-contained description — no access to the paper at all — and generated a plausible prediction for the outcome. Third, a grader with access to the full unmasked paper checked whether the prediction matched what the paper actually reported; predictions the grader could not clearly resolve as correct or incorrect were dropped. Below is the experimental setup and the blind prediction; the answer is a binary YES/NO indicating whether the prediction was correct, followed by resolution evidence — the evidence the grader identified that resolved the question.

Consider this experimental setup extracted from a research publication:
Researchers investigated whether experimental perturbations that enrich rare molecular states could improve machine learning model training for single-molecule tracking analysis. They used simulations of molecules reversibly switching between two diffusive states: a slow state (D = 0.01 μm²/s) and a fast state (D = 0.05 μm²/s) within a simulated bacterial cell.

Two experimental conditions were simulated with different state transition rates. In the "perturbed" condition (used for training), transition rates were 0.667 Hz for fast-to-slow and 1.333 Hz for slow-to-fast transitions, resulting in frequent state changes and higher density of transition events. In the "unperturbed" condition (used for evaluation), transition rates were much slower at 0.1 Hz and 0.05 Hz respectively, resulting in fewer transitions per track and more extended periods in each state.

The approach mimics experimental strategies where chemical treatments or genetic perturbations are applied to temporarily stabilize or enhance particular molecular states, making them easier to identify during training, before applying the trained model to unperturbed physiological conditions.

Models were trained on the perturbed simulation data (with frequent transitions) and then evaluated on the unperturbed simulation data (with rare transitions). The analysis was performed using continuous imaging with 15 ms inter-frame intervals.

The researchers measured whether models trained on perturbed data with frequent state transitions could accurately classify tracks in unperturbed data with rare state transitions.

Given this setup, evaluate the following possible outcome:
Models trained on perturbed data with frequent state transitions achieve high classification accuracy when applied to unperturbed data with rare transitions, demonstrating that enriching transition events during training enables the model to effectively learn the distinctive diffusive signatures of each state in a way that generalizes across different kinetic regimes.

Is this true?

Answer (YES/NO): YES